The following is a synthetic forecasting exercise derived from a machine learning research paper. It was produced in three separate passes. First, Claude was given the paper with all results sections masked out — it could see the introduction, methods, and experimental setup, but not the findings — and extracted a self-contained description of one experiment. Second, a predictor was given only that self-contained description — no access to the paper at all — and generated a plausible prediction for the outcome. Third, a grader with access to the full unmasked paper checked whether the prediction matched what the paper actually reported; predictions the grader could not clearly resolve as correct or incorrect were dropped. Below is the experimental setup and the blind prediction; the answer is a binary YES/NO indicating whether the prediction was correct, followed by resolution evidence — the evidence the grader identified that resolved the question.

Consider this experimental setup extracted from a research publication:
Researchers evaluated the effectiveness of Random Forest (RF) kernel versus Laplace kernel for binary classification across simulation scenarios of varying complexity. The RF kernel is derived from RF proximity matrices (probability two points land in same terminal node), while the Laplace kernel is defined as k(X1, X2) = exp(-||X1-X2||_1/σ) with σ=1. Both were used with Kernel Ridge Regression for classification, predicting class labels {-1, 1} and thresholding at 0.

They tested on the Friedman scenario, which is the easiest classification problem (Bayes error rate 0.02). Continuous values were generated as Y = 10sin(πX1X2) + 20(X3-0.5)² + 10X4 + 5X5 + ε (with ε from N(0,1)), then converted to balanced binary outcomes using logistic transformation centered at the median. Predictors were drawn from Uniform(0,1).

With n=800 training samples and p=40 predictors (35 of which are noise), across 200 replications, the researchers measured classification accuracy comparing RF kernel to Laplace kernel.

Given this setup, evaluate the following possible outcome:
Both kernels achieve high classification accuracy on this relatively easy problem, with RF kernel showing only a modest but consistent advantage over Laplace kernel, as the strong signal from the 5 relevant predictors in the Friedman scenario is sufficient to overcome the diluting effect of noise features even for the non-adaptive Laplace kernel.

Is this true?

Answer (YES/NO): NO